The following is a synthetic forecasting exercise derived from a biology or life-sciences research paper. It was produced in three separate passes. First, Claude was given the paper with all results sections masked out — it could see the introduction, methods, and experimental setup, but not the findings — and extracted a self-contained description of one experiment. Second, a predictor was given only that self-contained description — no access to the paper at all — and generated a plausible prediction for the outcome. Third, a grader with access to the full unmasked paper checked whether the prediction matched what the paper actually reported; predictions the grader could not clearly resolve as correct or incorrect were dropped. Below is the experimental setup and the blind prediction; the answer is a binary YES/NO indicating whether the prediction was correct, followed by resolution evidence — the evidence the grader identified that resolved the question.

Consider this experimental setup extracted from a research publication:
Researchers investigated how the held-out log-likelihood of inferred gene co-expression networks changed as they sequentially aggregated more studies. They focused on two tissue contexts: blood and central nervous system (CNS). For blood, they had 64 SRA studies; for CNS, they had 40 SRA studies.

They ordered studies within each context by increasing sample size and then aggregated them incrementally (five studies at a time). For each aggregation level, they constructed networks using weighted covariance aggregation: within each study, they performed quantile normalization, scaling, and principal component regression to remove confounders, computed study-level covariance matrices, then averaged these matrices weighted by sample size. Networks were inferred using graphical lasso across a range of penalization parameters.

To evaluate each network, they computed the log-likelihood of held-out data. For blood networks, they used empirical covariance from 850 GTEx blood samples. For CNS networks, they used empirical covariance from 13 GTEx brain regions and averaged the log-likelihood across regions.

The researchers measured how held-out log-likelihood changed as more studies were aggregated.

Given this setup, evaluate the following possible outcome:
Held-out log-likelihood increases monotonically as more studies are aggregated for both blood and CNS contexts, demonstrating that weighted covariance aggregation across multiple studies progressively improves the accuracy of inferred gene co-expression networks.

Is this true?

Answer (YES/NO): YES